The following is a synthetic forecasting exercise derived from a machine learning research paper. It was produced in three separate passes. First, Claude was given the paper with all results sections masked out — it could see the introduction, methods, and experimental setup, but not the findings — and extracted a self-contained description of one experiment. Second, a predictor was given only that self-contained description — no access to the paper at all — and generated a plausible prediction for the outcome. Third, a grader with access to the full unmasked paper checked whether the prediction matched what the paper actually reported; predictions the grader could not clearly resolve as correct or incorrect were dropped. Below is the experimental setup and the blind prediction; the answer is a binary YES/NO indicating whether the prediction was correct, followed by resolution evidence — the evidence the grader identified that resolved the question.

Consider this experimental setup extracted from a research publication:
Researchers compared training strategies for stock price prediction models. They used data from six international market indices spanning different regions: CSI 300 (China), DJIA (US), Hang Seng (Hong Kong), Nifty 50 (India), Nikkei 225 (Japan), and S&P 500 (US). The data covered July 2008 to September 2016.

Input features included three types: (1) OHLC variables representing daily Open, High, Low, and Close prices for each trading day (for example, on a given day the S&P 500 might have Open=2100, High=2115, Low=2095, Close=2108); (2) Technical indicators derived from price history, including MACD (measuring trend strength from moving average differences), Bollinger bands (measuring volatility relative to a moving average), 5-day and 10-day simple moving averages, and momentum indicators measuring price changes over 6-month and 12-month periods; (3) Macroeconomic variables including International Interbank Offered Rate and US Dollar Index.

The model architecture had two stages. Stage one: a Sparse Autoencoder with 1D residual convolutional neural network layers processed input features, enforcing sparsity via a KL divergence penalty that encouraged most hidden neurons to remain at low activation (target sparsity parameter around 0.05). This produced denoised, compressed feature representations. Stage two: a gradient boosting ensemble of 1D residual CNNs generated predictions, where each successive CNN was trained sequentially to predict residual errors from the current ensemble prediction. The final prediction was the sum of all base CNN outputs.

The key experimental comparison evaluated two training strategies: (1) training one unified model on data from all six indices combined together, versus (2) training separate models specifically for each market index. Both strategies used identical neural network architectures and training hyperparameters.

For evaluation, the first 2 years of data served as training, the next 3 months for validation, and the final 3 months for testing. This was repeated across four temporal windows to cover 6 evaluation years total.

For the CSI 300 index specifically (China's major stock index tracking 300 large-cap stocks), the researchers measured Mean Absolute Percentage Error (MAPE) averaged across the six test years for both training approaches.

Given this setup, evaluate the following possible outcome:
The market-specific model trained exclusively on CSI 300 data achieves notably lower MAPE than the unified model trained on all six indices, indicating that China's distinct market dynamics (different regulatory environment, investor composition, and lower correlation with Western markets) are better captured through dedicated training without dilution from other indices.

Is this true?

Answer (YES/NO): NO